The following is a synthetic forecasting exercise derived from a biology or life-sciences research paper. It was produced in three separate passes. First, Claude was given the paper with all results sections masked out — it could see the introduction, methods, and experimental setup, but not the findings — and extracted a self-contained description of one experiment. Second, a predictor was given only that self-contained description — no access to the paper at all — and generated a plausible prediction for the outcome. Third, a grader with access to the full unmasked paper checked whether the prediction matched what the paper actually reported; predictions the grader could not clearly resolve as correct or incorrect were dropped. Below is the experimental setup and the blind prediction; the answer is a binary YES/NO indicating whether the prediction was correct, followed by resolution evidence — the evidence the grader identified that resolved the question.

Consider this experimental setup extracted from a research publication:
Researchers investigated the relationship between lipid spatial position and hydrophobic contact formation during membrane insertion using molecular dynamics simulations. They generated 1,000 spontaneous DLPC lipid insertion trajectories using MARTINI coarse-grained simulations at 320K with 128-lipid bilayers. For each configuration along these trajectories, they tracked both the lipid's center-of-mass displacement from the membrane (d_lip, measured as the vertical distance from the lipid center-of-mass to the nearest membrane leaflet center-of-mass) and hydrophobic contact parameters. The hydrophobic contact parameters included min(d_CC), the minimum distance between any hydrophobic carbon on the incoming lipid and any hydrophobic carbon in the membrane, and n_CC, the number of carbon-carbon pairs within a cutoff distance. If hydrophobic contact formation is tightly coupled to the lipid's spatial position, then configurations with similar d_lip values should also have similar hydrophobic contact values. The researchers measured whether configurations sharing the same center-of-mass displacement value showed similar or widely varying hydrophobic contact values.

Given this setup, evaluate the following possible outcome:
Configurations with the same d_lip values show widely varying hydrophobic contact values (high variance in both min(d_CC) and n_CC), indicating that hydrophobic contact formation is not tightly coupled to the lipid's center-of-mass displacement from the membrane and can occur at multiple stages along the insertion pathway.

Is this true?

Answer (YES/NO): YES